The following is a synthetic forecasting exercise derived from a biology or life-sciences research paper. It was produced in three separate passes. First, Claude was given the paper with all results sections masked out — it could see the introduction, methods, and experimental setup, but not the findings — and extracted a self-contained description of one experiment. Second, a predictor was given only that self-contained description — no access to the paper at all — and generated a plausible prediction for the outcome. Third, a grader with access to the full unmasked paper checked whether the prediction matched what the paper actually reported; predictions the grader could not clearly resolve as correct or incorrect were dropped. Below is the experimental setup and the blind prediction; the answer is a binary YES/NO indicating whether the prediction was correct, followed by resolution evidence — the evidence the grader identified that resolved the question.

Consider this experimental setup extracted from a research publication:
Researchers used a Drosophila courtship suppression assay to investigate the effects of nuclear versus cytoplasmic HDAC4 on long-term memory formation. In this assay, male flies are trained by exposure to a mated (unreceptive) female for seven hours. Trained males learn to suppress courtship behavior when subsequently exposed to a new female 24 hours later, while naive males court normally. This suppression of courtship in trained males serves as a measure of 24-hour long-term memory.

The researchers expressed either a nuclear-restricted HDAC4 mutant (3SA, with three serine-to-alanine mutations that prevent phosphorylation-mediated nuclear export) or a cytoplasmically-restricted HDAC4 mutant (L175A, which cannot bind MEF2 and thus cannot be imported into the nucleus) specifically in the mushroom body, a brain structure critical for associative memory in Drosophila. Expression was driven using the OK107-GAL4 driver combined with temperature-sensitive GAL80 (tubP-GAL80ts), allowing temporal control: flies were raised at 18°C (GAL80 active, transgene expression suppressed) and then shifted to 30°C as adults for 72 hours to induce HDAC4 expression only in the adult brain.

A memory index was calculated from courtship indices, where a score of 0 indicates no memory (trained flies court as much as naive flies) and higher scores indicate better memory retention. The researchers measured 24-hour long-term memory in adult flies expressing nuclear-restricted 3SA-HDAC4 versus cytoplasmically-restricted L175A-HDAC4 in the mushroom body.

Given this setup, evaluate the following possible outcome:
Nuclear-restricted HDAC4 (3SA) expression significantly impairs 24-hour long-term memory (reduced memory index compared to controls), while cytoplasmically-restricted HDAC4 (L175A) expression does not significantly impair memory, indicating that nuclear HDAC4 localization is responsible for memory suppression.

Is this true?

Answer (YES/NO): YES